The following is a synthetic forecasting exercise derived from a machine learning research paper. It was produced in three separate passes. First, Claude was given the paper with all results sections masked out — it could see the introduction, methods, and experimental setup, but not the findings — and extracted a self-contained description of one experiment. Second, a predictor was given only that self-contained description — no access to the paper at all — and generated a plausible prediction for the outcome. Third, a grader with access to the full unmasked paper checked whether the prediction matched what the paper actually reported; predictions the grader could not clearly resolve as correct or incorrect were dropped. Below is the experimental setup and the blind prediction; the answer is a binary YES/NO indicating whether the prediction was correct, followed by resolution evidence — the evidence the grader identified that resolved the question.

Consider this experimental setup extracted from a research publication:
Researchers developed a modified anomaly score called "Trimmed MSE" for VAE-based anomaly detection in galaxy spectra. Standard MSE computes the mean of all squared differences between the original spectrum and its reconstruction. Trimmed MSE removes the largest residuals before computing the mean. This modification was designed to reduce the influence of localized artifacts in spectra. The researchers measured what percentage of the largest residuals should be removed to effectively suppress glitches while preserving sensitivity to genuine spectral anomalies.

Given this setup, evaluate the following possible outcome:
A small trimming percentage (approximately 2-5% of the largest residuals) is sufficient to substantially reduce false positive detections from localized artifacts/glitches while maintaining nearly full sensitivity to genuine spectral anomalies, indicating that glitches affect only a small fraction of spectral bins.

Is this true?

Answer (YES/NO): NO